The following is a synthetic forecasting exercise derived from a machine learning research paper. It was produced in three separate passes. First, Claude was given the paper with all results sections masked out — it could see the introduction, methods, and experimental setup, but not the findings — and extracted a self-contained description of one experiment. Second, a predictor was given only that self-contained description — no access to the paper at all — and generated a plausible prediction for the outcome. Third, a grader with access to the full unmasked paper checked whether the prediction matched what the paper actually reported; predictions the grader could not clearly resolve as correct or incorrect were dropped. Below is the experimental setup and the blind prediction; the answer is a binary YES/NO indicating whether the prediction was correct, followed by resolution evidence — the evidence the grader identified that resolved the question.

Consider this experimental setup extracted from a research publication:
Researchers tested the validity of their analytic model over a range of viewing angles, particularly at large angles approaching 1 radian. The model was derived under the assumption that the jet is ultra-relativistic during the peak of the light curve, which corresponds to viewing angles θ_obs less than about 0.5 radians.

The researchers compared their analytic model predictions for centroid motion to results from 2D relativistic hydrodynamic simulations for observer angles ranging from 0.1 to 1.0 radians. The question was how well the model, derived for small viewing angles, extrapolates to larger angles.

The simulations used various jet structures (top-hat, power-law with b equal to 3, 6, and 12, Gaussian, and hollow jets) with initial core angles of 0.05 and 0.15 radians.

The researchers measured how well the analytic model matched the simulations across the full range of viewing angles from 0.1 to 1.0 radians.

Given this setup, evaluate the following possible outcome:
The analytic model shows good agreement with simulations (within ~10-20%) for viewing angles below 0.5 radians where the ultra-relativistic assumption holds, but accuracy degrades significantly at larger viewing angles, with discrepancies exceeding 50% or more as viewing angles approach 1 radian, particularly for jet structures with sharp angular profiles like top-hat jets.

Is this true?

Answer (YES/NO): NO